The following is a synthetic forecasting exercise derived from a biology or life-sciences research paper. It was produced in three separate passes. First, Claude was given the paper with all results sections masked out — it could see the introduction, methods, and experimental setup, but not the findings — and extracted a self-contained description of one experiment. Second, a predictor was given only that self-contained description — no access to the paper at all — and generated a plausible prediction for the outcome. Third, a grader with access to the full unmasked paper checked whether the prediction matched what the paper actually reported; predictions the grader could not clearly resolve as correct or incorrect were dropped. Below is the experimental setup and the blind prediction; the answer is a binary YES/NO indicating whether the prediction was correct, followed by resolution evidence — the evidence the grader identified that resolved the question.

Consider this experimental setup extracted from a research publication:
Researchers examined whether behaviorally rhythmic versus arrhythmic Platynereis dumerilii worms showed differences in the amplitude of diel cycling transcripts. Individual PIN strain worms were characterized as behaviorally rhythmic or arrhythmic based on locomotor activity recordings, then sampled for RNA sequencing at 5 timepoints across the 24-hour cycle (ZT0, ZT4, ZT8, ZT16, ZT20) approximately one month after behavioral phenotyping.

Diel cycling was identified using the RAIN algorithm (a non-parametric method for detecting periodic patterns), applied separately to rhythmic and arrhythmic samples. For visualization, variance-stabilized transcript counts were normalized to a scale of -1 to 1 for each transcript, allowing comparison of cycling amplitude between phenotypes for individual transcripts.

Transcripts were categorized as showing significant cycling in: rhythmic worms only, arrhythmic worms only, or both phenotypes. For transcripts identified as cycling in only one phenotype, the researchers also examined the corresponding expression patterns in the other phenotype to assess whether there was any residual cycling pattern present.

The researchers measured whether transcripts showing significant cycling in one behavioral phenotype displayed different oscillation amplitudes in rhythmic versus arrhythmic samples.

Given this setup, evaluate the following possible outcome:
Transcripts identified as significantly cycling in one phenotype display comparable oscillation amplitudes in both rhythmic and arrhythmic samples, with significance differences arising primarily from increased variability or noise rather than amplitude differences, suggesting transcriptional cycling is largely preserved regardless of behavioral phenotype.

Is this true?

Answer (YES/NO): NO